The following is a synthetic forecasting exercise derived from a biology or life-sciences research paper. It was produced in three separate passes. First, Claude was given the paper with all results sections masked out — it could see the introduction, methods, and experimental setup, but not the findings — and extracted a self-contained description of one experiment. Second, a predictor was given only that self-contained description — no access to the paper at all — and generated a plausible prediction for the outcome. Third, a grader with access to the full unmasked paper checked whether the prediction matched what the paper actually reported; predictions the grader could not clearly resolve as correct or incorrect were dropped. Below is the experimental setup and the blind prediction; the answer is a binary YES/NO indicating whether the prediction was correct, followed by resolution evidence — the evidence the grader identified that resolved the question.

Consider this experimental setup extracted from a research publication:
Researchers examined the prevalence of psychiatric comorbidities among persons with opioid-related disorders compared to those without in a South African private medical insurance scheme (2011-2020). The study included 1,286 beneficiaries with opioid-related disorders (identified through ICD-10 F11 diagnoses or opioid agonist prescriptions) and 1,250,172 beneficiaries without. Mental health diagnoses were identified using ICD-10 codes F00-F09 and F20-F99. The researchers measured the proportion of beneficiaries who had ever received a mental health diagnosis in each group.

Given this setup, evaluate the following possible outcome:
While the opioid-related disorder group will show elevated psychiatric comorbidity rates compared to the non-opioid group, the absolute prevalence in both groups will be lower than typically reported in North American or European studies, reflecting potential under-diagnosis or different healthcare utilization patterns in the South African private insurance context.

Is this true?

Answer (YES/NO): NO